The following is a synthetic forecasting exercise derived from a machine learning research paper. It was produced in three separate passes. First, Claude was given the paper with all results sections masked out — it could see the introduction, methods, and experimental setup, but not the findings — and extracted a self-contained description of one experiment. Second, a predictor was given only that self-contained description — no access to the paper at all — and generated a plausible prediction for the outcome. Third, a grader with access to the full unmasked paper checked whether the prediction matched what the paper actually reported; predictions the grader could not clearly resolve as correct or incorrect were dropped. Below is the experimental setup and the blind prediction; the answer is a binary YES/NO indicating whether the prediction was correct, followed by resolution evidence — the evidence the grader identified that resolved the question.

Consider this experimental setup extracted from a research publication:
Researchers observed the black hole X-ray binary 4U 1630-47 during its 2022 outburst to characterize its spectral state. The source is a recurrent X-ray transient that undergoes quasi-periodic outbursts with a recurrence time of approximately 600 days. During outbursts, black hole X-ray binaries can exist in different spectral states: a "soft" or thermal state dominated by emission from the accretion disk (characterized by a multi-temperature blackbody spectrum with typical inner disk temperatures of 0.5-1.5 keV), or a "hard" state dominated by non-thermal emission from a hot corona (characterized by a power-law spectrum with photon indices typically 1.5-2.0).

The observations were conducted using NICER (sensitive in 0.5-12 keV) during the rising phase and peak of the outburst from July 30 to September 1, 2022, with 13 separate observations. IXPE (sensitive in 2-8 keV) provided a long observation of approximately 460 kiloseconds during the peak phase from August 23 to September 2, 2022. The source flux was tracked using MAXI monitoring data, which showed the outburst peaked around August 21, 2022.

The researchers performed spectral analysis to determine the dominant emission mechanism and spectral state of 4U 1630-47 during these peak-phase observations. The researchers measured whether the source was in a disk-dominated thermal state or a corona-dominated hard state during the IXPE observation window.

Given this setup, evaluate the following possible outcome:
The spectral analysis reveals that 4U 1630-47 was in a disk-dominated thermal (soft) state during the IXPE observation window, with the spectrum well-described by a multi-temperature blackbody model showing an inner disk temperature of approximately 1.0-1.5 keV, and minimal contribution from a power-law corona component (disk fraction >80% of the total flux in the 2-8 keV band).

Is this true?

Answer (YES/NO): YES